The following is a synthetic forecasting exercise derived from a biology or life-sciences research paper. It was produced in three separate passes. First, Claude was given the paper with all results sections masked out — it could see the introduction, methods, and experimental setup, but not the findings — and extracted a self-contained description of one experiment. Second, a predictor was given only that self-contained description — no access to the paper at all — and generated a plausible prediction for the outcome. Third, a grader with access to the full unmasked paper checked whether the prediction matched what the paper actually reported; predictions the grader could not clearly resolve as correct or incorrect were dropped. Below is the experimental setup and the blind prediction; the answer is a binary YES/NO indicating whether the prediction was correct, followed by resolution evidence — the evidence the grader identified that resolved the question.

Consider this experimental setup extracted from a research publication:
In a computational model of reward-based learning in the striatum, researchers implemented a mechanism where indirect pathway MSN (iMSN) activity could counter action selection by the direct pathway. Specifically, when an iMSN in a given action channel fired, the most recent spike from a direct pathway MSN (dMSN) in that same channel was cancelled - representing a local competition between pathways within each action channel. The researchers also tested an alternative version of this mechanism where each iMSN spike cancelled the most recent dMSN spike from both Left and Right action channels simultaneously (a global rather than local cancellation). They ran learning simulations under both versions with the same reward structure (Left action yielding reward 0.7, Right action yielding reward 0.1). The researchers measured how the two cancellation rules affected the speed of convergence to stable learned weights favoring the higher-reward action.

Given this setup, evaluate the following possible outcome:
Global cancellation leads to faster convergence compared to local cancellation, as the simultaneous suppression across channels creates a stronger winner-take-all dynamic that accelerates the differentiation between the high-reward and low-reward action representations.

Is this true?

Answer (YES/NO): NO